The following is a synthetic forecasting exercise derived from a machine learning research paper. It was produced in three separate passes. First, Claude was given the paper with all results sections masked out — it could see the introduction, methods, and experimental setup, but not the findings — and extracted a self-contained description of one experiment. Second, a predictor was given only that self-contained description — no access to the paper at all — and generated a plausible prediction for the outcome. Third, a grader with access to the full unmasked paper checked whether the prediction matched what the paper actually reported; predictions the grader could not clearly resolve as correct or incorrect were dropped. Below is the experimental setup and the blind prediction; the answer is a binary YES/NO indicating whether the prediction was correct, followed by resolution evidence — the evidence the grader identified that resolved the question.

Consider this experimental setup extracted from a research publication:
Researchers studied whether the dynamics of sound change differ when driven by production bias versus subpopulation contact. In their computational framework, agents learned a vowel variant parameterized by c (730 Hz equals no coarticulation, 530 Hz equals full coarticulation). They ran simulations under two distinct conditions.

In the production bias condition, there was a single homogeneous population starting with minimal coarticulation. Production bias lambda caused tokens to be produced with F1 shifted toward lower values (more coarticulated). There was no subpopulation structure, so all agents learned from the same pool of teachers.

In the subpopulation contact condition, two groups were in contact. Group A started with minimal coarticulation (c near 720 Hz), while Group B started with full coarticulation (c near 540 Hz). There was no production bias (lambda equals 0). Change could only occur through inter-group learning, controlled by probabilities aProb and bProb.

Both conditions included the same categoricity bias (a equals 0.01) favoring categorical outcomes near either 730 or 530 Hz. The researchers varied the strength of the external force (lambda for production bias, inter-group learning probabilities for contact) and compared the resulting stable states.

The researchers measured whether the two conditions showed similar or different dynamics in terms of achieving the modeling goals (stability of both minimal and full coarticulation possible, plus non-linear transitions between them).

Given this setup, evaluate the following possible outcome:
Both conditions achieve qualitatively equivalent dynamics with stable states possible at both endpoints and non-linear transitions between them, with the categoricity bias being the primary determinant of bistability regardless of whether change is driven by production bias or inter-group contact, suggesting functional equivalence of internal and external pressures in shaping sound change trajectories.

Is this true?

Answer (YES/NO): NO